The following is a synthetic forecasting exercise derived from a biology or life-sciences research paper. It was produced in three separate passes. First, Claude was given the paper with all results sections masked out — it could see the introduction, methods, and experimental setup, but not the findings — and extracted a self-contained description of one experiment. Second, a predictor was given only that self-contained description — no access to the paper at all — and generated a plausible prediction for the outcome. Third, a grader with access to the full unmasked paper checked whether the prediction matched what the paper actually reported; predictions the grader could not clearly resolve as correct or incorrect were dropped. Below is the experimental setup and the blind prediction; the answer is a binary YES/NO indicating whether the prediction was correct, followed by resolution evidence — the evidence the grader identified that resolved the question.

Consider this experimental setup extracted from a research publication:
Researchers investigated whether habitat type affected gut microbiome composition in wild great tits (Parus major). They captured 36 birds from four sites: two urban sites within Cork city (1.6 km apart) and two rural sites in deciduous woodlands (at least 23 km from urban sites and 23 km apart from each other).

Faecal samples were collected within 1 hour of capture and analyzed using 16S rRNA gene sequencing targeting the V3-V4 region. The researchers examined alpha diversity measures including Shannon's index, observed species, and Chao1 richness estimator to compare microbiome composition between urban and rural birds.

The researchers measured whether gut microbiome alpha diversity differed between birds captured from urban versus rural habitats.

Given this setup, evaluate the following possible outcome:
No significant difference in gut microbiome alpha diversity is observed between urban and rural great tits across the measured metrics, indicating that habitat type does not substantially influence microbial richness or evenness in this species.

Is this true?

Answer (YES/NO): YES